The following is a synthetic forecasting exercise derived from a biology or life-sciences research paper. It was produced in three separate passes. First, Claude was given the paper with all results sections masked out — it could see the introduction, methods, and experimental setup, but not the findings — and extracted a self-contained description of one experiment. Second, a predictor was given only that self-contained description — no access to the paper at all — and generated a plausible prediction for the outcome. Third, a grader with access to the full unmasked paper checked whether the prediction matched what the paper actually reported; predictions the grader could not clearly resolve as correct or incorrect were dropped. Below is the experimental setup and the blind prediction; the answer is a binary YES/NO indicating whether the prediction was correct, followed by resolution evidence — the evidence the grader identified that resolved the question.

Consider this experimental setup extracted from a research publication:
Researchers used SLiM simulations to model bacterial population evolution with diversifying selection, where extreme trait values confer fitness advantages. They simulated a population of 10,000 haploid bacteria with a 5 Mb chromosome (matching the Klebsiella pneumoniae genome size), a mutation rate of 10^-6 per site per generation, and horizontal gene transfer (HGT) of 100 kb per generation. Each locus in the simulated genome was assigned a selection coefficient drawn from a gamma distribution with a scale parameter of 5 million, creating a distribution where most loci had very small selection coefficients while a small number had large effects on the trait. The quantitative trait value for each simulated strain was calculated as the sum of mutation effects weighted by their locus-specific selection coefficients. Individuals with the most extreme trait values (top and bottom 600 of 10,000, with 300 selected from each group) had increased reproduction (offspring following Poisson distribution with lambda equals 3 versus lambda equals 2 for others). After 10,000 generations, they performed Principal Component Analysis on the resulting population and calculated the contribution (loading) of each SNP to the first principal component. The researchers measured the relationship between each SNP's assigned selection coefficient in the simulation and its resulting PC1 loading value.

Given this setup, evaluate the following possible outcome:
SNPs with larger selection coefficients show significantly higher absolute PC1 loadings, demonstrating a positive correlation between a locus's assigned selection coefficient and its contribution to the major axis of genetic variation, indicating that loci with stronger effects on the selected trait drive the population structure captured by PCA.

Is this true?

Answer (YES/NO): YES